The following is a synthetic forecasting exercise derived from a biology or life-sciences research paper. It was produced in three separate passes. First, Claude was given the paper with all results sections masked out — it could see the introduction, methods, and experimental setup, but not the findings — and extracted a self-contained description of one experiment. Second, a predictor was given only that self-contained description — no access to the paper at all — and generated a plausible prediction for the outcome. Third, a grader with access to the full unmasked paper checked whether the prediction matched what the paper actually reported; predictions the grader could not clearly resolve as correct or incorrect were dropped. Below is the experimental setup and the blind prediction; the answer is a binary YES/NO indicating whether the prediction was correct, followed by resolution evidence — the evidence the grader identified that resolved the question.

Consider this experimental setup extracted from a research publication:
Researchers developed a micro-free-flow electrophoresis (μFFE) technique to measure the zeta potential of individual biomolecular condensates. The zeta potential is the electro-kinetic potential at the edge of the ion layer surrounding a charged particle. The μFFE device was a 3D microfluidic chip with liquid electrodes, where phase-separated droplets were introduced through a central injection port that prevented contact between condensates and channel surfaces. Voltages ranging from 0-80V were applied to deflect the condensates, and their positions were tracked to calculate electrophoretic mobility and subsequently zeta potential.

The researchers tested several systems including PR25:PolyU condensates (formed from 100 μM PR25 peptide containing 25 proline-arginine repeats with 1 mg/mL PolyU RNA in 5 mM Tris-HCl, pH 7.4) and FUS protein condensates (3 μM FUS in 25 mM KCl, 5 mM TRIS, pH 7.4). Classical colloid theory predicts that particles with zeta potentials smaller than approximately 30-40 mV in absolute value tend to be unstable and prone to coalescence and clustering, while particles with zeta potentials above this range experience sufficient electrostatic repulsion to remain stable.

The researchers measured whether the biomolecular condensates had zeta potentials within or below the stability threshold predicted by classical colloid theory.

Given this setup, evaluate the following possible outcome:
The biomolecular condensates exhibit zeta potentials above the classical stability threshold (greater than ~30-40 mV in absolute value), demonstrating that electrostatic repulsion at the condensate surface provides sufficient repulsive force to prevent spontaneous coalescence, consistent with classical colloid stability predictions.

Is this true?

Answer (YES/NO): NO